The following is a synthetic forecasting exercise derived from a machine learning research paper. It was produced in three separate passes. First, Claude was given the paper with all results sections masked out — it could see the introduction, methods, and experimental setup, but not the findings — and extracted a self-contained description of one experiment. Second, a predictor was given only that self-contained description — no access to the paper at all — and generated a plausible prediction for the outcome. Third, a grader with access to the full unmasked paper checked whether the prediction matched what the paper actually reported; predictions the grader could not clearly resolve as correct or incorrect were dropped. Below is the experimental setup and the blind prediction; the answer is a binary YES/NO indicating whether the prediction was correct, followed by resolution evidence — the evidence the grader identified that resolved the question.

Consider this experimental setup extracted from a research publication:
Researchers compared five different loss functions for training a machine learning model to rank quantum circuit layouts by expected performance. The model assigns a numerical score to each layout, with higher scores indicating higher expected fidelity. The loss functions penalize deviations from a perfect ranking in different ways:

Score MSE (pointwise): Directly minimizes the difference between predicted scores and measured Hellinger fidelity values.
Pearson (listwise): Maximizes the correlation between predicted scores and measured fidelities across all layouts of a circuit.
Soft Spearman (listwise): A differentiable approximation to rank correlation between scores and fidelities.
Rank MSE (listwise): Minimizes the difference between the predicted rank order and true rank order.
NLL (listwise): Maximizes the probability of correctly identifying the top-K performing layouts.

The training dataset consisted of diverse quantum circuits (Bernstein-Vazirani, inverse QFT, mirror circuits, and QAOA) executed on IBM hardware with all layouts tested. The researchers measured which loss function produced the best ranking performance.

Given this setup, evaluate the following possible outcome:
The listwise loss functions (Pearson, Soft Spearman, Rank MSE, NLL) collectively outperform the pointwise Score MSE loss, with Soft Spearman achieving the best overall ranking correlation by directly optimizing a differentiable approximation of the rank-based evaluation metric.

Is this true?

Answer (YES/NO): NO